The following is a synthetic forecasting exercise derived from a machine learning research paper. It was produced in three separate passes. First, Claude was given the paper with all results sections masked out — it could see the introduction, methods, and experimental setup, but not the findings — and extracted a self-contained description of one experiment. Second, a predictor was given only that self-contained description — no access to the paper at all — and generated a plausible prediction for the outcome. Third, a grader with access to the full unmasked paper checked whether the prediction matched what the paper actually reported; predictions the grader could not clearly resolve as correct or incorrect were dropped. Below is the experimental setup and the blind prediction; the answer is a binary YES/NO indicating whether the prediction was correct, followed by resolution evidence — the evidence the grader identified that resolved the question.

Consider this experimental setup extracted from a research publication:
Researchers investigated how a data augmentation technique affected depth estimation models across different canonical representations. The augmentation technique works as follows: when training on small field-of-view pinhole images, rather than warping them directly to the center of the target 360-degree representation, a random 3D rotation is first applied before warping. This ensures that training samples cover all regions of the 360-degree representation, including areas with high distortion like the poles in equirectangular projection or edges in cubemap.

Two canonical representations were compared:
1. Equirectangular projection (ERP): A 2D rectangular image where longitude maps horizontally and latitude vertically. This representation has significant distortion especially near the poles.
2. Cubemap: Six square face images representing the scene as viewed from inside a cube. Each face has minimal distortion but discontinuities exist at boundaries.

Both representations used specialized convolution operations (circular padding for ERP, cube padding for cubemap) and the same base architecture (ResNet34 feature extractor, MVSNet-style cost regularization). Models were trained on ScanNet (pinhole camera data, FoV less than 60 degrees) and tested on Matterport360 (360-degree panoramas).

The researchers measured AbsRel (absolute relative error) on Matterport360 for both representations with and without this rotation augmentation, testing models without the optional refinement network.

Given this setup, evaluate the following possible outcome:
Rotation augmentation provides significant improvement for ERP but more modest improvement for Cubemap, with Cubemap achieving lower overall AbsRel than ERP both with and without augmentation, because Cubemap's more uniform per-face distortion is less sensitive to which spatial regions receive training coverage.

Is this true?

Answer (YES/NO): NO